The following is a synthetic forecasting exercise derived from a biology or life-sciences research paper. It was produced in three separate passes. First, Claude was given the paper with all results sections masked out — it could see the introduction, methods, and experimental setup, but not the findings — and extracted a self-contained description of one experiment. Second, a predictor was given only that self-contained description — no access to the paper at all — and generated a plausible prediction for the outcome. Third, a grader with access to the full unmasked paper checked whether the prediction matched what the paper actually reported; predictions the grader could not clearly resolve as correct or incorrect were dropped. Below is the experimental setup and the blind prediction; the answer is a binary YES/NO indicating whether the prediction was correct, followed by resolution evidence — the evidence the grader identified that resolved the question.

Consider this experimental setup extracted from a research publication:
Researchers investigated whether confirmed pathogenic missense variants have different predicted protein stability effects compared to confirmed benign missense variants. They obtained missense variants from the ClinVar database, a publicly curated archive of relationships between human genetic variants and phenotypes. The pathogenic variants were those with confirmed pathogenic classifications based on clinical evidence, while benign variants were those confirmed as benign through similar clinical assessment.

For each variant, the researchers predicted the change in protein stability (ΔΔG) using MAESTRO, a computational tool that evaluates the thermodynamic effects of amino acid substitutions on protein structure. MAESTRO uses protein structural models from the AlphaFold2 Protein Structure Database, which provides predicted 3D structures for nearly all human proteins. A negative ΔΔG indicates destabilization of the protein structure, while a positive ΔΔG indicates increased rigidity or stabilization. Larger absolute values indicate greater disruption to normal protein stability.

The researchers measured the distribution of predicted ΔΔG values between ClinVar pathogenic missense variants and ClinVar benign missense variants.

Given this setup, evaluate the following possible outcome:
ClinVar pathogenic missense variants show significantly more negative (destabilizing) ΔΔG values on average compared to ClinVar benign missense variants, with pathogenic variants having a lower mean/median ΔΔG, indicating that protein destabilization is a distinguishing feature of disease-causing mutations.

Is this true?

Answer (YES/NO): NO